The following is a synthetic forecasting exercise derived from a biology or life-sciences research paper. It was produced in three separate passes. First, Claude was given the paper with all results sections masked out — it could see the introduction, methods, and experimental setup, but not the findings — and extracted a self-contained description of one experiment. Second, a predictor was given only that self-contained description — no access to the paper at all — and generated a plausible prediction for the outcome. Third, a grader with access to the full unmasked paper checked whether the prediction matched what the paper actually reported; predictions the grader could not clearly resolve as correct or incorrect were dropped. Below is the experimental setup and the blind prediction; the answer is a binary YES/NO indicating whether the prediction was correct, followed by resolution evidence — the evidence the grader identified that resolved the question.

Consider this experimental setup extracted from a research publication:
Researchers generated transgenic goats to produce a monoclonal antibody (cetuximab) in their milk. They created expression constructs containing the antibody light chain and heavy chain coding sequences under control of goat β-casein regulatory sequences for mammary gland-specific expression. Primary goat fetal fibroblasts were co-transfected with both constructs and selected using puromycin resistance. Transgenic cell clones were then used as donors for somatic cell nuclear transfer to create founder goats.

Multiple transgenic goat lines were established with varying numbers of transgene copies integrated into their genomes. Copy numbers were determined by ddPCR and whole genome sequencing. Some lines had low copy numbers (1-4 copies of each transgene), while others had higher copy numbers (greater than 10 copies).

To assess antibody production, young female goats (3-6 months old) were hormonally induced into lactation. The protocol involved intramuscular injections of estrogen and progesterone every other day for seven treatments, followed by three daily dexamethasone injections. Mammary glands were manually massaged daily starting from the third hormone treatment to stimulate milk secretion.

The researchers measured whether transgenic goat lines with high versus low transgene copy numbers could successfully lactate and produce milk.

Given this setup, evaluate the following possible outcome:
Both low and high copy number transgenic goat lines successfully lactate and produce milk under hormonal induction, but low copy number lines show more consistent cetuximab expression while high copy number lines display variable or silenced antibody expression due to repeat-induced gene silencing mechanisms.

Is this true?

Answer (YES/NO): NO